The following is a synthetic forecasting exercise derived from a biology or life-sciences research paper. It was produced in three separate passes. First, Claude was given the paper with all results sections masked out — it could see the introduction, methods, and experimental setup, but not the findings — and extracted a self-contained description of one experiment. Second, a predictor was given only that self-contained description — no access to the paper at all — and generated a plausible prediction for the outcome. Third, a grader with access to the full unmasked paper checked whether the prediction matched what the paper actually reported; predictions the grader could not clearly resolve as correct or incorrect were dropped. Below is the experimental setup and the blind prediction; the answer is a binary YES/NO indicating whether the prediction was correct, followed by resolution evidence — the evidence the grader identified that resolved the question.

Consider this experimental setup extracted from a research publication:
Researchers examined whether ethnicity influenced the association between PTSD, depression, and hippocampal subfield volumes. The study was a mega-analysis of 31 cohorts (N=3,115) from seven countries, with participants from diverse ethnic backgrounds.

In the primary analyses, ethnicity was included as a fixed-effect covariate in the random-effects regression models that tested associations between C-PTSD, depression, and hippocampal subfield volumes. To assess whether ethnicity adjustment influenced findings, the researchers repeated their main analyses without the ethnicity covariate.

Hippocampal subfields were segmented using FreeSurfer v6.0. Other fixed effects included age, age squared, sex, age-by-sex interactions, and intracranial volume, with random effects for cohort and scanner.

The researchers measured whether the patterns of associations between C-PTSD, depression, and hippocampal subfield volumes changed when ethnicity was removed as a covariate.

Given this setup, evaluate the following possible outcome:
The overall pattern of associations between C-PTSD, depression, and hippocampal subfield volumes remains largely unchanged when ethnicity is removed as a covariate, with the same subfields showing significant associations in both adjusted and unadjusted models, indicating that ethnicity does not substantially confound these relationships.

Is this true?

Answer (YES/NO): NO